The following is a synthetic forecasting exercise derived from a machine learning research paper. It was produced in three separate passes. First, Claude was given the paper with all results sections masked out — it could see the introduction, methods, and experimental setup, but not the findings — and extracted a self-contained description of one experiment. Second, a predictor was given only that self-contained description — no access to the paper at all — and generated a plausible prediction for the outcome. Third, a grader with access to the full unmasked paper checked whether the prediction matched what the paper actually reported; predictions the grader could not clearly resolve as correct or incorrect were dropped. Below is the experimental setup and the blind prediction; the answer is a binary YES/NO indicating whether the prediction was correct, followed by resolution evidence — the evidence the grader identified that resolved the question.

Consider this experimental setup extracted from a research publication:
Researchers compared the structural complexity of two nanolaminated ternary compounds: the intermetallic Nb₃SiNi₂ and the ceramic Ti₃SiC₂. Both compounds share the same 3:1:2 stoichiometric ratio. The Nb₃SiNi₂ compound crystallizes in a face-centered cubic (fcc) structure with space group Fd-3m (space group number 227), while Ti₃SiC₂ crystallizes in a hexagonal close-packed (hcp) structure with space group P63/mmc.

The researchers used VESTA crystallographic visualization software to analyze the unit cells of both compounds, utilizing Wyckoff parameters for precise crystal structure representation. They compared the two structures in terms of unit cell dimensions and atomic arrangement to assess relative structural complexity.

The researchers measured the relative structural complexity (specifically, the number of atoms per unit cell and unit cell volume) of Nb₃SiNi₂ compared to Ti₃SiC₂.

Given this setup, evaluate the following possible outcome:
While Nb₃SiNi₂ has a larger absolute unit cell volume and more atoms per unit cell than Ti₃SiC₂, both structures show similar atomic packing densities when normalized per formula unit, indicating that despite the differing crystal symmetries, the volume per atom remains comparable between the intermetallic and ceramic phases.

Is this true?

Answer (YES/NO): NO